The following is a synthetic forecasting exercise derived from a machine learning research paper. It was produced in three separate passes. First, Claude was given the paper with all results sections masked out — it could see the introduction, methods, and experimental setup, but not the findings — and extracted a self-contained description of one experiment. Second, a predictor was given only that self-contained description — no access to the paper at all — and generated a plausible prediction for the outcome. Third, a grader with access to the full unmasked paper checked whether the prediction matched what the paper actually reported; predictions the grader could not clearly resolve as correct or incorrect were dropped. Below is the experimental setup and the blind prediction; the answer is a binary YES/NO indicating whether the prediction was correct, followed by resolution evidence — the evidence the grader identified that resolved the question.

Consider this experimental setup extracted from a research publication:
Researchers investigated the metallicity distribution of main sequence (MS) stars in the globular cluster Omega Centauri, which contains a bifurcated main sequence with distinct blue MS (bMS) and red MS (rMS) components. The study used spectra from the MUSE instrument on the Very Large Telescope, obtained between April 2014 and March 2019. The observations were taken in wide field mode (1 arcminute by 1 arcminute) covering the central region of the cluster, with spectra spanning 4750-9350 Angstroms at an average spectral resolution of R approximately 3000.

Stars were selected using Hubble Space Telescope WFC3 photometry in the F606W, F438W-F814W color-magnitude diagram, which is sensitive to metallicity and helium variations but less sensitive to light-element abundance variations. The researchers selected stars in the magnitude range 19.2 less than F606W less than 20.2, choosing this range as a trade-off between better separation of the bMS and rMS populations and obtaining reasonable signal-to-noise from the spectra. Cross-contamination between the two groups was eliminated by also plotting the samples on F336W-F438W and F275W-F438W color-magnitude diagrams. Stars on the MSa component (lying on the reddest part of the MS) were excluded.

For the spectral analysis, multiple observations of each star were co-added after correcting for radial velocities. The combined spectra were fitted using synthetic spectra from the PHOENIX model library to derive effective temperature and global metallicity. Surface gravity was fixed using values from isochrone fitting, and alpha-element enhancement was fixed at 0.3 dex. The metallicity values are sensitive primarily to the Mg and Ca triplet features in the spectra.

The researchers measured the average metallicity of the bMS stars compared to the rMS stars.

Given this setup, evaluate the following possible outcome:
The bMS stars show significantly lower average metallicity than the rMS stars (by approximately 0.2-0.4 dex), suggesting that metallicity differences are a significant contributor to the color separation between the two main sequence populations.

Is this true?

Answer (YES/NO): NO